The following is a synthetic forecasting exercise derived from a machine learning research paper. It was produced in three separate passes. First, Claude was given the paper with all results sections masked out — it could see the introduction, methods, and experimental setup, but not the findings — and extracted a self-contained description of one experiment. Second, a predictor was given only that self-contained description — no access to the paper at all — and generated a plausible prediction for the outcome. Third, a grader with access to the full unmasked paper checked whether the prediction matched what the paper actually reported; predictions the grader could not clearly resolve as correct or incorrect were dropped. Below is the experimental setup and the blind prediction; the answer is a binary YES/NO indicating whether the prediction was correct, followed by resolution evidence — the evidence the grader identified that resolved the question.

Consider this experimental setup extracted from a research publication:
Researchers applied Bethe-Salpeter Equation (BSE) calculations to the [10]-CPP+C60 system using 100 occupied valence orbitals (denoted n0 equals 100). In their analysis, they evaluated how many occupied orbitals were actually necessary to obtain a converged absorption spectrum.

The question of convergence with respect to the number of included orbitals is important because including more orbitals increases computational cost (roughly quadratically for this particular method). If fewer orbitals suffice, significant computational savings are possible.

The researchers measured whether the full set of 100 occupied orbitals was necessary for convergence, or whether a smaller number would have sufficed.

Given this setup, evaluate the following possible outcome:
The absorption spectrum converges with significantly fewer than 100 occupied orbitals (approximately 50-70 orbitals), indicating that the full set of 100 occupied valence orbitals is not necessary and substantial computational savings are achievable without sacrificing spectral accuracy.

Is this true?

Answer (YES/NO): YES